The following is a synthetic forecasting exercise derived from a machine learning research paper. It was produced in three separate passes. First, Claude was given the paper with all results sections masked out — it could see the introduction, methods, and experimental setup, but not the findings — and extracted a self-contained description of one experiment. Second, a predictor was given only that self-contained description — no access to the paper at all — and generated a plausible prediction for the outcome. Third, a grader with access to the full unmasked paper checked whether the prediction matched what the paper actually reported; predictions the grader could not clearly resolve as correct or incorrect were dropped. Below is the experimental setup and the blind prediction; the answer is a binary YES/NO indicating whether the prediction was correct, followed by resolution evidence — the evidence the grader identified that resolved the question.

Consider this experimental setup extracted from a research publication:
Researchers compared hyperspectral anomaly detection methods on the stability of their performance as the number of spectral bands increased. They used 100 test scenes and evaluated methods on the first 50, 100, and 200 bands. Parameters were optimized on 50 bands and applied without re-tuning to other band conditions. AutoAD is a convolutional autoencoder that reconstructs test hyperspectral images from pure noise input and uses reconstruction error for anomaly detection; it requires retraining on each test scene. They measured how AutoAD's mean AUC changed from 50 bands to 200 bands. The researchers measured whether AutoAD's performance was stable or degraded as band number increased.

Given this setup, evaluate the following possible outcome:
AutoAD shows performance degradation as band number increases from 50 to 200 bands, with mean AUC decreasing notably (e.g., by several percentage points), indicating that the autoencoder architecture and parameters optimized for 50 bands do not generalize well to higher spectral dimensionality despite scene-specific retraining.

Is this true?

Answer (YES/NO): NO